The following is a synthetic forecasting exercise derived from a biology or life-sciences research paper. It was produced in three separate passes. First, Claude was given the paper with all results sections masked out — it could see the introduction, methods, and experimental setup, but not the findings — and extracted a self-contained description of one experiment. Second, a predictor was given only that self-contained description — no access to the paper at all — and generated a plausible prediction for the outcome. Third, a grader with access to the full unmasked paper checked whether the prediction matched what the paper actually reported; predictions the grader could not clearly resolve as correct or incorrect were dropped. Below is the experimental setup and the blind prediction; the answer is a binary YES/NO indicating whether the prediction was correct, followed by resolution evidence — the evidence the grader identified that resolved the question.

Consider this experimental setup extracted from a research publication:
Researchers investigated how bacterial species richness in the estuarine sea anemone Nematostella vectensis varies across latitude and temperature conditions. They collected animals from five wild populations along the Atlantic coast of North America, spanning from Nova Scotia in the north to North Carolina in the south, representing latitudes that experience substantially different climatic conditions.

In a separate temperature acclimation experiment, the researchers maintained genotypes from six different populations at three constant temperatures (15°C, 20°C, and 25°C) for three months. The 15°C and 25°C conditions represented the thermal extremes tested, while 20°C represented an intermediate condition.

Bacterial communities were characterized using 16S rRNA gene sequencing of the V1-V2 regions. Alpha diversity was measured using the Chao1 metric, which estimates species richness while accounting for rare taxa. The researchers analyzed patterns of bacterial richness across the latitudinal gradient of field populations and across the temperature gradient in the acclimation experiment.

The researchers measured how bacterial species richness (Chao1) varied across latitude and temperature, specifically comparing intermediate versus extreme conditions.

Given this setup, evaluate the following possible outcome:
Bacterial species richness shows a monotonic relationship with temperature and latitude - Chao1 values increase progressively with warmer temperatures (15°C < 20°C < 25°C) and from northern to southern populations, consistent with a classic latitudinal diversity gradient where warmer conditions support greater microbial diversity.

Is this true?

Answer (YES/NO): NO